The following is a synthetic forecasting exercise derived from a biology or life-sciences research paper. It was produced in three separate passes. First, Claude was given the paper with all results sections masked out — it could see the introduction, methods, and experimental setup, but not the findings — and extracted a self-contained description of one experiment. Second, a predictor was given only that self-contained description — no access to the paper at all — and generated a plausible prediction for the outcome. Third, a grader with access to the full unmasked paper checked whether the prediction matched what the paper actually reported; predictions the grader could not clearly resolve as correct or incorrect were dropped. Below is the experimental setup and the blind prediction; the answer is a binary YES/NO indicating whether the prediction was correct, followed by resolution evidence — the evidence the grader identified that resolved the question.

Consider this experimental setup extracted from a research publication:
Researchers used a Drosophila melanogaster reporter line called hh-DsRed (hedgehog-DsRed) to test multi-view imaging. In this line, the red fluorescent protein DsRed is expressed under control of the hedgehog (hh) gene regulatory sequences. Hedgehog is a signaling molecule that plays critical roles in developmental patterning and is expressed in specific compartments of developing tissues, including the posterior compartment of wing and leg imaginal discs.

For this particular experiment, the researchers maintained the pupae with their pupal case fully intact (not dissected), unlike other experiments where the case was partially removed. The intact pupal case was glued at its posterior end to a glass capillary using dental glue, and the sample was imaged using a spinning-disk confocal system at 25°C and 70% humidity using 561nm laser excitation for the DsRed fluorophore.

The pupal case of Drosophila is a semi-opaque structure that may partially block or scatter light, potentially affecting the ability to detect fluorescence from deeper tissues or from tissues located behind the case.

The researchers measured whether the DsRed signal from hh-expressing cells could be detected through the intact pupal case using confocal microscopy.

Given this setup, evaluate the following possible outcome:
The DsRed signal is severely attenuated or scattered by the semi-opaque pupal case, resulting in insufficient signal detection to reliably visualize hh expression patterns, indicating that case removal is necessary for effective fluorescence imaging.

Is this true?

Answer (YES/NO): NO